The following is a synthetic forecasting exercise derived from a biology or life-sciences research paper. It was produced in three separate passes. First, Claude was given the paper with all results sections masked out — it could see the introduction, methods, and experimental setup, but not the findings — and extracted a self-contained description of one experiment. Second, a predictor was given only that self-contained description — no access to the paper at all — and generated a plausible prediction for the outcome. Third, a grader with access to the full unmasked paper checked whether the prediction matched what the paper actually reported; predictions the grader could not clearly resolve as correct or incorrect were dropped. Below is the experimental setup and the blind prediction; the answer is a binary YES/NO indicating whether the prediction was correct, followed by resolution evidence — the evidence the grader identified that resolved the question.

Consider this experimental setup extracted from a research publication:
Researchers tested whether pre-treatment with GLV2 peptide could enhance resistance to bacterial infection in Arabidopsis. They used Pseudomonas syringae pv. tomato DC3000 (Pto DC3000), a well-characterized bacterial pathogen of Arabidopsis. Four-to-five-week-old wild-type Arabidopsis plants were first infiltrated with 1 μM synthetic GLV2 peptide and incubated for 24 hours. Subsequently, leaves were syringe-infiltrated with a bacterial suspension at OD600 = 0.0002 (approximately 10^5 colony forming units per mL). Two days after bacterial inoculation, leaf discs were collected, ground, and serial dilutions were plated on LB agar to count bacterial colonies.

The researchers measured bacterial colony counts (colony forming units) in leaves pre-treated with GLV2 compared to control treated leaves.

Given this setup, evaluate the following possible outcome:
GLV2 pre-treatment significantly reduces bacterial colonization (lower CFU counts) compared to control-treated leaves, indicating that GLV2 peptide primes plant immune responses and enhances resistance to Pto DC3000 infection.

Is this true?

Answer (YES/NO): YES